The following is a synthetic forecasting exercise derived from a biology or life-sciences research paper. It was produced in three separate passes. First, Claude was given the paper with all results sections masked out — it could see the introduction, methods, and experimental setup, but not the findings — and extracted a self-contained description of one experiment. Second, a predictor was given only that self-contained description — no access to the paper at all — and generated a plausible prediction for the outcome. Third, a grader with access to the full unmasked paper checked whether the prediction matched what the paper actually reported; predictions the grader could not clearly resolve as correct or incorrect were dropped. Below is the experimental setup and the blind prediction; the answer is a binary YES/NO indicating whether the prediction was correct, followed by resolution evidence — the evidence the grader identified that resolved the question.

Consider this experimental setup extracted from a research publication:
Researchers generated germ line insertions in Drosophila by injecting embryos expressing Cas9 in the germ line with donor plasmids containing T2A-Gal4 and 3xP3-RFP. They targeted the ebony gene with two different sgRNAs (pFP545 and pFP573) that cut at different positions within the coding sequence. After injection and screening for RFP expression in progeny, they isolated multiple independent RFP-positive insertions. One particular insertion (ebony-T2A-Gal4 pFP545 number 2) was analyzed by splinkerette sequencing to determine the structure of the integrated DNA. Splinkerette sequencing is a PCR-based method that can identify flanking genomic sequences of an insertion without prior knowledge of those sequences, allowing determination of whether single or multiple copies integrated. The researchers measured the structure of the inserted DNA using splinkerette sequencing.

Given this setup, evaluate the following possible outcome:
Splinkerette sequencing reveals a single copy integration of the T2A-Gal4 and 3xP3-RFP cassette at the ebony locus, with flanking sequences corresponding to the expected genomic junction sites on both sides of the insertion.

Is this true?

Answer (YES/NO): NO